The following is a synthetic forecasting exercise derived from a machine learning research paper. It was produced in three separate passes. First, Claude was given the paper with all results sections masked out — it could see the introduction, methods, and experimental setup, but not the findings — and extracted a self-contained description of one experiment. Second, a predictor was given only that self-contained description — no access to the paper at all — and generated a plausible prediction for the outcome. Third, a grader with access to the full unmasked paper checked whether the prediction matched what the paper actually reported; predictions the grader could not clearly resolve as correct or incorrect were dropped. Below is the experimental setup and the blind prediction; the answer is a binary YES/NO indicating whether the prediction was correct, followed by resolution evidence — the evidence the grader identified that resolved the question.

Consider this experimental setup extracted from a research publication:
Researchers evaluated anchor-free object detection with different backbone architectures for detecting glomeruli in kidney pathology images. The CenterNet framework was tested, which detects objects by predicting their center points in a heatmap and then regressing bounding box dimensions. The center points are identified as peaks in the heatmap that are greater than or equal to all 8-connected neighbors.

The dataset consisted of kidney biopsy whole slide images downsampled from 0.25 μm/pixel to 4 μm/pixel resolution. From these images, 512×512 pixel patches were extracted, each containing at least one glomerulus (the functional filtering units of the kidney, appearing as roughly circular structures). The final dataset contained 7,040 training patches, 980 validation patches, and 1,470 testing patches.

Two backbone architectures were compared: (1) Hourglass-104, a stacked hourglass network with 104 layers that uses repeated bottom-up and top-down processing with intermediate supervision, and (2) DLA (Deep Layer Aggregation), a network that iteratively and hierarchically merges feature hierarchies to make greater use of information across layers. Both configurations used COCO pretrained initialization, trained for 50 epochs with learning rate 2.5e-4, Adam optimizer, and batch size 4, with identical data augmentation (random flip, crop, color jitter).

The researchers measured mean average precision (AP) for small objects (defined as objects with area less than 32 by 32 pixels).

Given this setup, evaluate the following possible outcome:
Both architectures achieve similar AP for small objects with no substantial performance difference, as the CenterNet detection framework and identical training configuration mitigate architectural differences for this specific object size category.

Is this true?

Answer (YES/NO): NO